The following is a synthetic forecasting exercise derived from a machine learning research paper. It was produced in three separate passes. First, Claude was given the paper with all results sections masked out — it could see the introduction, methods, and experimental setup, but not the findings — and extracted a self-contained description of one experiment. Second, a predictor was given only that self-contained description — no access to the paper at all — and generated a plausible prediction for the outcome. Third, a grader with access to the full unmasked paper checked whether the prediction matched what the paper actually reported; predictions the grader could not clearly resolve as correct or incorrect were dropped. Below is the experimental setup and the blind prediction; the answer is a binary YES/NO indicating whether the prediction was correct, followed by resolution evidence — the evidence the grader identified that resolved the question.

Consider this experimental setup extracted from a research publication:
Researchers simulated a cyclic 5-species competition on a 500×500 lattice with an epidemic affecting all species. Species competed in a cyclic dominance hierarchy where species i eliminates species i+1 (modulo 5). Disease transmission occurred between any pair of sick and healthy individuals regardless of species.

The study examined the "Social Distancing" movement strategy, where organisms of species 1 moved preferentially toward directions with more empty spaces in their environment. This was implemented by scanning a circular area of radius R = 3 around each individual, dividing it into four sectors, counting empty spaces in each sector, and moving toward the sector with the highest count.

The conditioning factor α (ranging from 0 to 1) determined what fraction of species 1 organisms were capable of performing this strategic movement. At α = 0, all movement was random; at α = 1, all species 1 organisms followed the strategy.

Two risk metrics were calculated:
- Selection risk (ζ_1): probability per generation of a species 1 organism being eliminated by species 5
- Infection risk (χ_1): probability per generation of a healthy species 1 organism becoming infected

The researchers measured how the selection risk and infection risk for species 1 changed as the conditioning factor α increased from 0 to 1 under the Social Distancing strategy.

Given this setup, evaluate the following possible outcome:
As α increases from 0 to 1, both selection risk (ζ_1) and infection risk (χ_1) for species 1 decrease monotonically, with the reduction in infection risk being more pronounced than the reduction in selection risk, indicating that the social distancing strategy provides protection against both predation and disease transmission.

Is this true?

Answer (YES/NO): NO